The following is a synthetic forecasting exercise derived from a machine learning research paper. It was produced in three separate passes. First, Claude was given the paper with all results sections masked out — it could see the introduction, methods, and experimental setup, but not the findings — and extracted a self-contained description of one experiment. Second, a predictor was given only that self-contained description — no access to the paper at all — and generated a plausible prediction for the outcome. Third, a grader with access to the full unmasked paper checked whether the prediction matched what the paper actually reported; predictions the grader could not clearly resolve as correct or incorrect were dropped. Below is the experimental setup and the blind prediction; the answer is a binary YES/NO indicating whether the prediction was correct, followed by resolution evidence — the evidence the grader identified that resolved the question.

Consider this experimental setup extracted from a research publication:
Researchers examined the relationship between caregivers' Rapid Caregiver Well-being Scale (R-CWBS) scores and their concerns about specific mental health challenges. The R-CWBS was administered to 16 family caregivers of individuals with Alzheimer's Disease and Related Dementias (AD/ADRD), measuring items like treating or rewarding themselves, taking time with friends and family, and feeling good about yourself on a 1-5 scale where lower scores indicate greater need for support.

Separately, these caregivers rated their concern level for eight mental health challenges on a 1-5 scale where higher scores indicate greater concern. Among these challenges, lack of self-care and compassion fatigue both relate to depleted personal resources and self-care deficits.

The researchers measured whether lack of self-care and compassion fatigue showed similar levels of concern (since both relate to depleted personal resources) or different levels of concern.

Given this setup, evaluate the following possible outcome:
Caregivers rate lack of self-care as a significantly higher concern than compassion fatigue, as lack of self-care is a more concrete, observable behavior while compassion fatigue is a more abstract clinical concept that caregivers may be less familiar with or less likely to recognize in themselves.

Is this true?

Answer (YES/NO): NO